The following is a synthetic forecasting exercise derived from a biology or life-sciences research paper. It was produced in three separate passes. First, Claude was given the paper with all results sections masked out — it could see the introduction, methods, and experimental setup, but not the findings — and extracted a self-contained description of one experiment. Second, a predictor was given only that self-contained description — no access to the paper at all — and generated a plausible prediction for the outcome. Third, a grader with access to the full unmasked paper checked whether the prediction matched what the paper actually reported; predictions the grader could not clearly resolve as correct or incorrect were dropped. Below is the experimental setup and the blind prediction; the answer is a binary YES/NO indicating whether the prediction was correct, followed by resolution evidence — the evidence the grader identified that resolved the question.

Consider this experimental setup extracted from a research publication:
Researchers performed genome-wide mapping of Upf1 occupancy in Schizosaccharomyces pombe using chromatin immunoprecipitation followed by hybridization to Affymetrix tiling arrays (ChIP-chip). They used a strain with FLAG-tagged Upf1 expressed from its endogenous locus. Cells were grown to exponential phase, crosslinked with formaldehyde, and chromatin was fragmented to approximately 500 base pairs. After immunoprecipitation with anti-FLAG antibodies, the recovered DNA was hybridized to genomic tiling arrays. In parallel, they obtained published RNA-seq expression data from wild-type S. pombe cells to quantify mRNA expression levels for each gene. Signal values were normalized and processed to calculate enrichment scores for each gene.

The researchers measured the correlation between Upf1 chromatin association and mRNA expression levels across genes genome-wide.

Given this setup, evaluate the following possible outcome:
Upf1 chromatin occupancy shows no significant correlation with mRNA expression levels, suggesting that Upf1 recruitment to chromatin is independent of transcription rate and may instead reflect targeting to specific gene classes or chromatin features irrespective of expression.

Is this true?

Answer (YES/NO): NO